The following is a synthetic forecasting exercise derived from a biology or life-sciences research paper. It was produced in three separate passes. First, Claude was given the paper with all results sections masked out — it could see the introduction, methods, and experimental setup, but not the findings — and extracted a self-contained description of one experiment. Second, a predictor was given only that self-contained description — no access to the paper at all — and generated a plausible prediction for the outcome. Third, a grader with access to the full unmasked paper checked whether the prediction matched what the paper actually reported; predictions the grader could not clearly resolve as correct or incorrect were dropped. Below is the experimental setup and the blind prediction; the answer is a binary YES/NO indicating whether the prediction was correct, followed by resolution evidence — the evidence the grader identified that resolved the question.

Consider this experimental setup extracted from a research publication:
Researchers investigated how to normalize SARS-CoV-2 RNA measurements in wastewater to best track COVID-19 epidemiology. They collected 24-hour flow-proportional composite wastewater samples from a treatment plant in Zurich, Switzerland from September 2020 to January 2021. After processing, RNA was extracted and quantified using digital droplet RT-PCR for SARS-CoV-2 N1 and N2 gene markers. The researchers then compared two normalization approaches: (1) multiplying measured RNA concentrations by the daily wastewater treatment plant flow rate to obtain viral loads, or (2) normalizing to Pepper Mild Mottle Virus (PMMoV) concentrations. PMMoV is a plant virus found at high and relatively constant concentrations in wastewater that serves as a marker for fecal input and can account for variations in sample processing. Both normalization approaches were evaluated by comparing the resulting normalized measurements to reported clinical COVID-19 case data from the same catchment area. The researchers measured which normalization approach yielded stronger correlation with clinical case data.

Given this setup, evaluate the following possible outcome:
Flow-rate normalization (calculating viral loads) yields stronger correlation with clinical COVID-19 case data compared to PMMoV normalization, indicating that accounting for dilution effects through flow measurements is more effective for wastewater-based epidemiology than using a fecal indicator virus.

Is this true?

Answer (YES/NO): YES